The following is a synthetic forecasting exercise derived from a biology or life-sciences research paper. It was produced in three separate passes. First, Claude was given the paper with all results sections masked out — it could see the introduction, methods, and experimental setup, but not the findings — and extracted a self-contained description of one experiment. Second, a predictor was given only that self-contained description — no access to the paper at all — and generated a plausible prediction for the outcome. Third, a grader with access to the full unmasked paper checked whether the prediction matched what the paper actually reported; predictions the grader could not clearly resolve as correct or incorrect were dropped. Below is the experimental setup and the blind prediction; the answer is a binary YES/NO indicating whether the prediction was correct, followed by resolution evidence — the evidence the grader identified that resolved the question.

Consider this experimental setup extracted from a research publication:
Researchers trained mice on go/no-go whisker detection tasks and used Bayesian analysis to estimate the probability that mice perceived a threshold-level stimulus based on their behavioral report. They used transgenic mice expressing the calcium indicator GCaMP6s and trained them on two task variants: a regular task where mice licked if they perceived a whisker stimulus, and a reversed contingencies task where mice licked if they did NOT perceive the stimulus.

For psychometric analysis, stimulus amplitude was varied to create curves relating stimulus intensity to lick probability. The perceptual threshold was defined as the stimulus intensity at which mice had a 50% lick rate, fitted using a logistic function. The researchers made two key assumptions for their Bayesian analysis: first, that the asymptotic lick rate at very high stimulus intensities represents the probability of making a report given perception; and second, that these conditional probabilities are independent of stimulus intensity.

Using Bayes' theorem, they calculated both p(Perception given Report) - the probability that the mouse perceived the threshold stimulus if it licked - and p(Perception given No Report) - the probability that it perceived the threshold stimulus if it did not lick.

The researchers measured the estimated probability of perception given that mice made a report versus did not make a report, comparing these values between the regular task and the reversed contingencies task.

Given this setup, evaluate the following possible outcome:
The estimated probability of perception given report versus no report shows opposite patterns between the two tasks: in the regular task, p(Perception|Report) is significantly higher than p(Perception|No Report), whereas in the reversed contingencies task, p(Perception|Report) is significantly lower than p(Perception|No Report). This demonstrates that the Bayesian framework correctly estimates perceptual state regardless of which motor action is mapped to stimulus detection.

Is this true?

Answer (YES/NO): YES